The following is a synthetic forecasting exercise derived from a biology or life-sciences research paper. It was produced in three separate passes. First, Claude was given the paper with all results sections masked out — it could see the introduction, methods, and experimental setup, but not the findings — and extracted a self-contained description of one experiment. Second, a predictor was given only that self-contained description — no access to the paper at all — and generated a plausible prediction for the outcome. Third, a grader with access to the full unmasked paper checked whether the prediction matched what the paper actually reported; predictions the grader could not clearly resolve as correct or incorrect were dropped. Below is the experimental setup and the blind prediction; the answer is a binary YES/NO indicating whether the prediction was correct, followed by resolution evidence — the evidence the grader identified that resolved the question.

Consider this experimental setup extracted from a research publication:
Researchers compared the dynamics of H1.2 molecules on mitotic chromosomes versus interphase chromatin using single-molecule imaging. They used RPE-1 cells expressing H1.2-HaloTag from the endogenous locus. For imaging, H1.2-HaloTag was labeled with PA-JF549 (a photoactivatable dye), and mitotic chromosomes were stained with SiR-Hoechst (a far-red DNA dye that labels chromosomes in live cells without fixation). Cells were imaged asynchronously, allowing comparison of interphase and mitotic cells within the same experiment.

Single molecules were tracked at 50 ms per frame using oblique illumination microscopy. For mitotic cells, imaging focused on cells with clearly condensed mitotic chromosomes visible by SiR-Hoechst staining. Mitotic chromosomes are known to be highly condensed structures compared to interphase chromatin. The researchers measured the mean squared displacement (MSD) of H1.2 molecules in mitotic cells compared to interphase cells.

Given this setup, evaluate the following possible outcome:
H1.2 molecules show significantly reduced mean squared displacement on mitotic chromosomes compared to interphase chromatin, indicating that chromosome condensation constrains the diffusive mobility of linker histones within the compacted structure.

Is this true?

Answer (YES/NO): NO